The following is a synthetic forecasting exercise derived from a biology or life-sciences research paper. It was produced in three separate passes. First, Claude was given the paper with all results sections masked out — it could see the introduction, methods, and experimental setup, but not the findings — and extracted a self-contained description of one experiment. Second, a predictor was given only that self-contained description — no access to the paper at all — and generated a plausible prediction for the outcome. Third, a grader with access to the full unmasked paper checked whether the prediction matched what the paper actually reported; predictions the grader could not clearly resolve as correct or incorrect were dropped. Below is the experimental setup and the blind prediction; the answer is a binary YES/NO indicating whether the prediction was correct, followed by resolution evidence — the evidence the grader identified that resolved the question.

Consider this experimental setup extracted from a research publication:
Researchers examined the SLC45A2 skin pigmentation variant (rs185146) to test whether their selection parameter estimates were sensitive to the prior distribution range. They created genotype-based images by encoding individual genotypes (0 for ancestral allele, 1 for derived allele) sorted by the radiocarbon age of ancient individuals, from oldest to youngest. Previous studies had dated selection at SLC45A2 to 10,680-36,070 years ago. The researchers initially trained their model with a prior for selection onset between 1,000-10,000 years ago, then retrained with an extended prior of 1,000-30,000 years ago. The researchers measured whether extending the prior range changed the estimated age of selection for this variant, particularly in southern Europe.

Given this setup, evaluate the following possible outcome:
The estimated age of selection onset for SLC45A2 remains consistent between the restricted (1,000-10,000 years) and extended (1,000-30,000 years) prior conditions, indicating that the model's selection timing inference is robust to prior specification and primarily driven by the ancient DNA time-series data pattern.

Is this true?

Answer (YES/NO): YES